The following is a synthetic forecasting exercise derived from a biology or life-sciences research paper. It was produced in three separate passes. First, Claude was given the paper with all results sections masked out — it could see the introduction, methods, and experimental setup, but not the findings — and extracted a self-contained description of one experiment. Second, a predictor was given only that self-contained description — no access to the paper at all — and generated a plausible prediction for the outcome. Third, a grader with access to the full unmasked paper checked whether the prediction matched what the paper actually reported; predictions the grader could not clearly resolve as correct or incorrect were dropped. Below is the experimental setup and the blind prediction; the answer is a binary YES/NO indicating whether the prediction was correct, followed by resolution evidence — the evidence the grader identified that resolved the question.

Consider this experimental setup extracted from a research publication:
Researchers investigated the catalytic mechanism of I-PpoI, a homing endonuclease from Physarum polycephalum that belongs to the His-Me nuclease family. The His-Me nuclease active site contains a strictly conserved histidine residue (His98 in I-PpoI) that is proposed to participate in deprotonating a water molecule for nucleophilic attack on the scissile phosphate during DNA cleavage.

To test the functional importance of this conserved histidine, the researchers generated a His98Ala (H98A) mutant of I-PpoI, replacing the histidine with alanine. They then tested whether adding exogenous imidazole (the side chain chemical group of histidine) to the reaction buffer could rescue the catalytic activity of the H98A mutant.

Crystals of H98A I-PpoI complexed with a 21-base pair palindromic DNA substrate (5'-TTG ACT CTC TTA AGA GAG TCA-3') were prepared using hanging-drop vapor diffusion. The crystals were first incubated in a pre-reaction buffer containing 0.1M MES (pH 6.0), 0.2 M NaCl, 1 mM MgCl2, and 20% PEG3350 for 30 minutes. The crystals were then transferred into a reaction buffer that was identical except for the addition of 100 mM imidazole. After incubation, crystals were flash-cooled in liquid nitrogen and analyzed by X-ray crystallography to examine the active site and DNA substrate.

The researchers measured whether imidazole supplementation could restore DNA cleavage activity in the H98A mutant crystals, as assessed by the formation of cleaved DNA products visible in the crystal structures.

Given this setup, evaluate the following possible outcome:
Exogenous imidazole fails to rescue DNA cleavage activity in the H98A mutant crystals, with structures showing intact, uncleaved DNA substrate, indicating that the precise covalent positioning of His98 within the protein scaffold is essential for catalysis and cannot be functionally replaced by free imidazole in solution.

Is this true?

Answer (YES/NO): NO